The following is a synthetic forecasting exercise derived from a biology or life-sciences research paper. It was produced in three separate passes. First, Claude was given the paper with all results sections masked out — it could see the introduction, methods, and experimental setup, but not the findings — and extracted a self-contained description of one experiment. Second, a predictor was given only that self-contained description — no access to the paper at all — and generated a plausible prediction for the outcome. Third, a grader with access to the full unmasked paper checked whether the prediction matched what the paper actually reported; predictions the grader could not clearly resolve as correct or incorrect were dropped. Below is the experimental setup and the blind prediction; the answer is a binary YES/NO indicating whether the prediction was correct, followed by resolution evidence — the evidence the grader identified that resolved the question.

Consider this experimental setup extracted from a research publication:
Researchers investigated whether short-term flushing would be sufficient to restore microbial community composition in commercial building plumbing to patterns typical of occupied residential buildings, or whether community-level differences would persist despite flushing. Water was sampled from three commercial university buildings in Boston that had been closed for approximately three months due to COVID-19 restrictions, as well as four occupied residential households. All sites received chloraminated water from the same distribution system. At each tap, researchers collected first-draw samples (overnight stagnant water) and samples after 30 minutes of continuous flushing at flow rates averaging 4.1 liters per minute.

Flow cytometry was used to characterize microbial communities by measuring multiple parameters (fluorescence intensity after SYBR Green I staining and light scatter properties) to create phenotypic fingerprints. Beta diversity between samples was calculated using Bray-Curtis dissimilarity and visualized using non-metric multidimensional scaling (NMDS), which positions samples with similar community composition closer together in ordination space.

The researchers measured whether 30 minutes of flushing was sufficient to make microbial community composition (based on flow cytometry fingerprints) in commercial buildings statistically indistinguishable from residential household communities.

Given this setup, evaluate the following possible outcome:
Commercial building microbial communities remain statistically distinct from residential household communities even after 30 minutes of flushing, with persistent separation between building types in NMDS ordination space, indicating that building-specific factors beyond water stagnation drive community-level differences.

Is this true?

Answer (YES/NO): NO